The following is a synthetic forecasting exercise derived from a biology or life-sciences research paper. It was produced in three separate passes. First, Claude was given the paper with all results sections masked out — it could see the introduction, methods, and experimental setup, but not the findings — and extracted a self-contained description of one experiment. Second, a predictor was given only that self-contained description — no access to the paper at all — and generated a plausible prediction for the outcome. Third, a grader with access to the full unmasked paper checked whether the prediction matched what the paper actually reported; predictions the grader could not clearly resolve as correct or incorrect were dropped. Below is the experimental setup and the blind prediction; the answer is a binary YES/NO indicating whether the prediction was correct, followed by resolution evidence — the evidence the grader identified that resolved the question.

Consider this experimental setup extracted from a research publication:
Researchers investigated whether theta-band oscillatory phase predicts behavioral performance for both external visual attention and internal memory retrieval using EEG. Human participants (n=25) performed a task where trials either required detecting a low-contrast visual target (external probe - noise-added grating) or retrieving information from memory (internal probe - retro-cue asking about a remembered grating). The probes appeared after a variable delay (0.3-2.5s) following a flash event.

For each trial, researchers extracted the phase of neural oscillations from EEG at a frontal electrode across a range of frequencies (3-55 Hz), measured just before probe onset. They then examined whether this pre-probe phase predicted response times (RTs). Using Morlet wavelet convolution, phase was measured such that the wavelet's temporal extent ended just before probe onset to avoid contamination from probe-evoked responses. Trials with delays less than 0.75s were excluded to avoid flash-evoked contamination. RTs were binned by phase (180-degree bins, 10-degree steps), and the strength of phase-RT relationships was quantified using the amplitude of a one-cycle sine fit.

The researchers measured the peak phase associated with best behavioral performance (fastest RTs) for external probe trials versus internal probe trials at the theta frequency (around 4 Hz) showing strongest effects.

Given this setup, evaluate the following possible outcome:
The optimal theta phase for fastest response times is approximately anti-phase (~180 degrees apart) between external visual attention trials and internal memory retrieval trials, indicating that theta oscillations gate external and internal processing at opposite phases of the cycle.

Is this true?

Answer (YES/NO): NO